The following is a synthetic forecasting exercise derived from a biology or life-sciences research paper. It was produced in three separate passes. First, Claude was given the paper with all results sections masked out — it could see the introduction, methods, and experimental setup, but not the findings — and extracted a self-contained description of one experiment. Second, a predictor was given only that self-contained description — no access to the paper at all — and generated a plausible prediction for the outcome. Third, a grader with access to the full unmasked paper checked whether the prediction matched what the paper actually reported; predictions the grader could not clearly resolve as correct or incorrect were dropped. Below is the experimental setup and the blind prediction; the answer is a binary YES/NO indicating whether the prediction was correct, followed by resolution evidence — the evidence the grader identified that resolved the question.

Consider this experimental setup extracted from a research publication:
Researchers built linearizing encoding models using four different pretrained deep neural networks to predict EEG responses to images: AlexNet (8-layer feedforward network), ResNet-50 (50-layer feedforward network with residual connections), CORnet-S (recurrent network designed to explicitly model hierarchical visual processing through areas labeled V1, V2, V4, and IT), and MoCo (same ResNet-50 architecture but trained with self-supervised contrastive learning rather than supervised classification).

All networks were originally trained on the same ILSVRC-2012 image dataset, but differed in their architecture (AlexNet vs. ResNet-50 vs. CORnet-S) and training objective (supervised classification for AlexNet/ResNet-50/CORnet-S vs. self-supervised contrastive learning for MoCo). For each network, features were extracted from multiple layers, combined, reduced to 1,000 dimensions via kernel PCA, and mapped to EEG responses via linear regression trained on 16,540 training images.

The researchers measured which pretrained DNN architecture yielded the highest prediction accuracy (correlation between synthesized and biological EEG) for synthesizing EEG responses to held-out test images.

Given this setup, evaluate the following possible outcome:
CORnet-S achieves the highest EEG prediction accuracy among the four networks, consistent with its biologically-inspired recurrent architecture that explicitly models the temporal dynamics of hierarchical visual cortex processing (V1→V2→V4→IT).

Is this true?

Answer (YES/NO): YES